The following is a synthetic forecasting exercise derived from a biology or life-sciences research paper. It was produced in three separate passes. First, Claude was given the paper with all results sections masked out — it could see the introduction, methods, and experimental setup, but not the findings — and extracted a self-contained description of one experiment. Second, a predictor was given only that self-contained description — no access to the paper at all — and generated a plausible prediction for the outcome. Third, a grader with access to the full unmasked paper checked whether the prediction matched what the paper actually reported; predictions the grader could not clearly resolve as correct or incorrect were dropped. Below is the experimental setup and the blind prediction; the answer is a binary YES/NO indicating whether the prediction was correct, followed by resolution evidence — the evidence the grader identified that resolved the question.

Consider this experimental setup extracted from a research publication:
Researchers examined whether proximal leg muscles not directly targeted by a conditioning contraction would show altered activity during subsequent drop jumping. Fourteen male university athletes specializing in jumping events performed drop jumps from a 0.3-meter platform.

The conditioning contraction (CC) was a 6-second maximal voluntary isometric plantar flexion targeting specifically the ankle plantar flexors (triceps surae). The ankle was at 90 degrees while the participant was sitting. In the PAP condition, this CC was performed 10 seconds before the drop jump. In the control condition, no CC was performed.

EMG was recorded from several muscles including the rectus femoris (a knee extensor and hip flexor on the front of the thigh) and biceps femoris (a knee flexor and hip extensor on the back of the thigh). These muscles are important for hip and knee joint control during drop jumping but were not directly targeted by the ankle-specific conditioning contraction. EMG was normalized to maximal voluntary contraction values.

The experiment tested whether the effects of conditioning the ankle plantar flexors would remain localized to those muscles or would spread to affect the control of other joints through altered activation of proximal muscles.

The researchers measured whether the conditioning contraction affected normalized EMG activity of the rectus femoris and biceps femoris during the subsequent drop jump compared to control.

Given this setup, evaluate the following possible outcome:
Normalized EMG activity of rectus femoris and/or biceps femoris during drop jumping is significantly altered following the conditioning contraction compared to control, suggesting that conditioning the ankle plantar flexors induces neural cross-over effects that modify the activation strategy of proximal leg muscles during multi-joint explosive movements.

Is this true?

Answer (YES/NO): NO